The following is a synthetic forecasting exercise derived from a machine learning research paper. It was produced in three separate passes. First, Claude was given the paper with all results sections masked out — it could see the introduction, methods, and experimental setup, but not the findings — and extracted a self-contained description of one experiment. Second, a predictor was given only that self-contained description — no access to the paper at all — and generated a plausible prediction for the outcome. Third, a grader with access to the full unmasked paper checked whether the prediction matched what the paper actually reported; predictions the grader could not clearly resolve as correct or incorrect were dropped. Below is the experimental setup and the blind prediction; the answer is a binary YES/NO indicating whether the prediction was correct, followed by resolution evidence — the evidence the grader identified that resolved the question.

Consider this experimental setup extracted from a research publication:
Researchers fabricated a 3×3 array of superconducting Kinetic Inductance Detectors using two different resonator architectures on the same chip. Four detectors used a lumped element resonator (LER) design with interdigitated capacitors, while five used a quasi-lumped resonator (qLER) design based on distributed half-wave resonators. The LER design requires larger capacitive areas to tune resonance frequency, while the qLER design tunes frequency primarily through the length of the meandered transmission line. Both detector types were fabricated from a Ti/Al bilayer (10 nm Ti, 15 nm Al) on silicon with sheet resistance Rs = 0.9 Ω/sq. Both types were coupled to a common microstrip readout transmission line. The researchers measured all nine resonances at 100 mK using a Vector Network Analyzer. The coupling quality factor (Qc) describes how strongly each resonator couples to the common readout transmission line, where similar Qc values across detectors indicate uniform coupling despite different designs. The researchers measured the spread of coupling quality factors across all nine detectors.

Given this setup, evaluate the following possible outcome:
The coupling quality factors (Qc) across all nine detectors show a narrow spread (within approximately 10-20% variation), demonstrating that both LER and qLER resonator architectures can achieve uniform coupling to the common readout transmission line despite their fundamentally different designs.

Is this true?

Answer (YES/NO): NO